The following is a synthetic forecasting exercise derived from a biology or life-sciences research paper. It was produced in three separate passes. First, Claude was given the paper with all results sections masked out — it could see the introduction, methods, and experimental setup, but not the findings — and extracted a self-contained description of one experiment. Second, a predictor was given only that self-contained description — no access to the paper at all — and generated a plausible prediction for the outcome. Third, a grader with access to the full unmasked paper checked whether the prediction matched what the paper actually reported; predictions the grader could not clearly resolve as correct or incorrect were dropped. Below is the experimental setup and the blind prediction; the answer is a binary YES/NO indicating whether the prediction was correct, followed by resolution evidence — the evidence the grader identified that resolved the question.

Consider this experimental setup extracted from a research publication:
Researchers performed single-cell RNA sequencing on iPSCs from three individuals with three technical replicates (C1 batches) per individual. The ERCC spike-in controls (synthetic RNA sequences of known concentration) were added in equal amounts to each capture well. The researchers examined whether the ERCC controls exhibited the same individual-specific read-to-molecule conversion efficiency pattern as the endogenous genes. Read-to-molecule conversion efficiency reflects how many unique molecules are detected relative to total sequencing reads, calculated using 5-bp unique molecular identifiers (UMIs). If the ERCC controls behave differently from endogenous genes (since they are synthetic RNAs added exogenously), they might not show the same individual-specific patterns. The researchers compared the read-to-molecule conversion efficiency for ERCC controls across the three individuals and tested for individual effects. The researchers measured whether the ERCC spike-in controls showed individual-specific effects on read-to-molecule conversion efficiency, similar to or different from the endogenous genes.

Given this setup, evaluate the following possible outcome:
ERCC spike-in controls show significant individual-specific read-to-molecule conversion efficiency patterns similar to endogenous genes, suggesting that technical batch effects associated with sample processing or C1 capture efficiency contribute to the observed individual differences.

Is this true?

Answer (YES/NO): NO